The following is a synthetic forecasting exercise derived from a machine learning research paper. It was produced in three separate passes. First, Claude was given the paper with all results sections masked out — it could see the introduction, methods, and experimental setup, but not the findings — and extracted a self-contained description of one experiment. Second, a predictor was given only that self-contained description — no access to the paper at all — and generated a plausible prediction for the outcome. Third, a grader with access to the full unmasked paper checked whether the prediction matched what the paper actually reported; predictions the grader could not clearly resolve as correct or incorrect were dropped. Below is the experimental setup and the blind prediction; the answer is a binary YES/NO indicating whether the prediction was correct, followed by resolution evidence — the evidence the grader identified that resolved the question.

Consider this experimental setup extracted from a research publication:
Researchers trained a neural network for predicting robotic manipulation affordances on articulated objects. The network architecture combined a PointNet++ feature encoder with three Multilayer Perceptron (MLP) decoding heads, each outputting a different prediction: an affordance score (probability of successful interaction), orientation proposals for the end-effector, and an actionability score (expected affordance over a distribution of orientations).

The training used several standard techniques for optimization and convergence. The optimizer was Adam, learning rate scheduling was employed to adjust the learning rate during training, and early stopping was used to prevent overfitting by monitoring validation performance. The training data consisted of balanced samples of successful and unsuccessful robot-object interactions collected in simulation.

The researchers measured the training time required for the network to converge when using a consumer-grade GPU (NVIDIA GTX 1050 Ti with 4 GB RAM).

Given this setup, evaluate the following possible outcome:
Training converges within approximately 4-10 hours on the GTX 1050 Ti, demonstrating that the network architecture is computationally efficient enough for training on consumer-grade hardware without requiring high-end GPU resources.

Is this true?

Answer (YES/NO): NO